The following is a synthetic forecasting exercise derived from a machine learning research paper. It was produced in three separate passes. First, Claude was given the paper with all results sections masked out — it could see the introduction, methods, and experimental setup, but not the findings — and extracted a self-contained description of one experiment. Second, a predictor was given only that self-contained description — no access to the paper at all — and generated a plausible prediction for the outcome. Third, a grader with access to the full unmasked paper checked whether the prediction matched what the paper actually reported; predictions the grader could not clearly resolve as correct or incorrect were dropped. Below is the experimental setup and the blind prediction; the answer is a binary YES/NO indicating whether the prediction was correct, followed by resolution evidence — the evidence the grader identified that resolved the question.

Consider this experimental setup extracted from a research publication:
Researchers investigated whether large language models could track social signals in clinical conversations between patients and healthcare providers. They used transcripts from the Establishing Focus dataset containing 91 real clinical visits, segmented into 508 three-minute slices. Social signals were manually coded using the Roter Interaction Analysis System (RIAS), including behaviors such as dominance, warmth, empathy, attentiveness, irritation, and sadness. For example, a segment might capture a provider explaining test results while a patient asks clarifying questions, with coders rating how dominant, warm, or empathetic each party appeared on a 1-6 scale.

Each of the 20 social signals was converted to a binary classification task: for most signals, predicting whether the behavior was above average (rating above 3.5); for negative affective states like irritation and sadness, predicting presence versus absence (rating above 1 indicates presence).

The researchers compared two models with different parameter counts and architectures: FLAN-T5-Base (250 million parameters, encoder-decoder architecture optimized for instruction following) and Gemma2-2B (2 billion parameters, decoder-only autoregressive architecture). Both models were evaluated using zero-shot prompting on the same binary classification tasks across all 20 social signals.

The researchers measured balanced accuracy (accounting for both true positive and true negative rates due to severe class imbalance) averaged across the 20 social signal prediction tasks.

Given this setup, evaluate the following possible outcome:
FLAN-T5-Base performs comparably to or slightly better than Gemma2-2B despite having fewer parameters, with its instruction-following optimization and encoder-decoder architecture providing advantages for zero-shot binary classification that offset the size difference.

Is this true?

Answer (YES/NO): YES